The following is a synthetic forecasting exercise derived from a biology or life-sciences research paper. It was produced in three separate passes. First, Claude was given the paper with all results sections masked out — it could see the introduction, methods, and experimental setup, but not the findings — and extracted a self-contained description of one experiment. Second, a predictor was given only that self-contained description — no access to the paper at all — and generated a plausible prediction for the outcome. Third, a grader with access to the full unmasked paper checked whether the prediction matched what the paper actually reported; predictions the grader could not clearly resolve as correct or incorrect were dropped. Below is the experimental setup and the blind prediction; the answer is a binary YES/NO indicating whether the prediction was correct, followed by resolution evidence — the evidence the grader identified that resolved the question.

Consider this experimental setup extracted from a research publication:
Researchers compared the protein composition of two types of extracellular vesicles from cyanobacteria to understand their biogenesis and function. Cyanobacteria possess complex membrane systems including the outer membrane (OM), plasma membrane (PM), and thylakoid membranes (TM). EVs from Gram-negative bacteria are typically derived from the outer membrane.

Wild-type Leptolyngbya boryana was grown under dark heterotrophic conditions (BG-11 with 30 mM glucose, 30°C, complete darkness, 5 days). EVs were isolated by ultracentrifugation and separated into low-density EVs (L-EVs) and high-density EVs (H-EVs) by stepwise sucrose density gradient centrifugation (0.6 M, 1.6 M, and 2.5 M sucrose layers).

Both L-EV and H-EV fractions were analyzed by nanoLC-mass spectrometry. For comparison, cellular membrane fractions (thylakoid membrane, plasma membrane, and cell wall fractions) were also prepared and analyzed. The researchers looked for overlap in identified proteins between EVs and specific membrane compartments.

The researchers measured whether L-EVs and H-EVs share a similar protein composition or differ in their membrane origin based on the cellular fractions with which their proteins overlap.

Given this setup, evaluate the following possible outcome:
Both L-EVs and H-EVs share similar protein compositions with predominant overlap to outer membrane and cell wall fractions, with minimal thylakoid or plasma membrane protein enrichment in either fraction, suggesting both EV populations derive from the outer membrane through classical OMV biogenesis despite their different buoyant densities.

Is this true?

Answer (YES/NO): NO